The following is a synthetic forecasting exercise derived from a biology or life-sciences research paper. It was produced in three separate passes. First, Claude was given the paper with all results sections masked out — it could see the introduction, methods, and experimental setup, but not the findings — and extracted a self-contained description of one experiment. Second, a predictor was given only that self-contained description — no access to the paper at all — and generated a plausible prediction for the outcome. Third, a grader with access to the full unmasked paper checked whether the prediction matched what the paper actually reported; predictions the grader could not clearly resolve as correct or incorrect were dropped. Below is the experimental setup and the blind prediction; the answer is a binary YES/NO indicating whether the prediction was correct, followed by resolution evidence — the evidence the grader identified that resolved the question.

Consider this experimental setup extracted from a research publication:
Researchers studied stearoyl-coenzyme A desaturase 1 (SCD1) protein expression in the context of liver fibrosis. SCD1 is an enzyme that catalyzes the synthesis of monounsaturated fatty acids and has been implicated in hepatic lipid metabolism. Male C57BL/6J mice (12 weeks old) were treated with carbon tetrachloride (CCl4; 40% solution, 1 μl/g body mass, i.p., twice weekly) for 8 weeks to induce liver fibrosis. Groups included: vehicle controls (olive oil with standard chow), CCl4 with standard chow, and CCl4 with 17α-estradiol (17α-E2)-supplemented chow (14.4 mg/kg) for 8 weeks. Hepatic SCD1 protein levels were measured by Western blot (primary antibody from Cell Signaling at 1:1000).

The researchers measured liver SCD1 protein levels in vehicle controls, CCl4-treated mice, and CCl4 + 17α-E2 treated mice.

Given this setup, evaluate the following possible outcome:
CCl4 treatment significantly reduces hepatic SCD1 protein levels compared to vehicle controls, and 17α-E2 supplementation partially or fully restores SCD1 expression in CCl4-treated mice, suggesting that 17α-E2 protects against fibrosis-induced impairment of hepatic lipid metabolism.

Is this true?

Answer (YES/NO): NO